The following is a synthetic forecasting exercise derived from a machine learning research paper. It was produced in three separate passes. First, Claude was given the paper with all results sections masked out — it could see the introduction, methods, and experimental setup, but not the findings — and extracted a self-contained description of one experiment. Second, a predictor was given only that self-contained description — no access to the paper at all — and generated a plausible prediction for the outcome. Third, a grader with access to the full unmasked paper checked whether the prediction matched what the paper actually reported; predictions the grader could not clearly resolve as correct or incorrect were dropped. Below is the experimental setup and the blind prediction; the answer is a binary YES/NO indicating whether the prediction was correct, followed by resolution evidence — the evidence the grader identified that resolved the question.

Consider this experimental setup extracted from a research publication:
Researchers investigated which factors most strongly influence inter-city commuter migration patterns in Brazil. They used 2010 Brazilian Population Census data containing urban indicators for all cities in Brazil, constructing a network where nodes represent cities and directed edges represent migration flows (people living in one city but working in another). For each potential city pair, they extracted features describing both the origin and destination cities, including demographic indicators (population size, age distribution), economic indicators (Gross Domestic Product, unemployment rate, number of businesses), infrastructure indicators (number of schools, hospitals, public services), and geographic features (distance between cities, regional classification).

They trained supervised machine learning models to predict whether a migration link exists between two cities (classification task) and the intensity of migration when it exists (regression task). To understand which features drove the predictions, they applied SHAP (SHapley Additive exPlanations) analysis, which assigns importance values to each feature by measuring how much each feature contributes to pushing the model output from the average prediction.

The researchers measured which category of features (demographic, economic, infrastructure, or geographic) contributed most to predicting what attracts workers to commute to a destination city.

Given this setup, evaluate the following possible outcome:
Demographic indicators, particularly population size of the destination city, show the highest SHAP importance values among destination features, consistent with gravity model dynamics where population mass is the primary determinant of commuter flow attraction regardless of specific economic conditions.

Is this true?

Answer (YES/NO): NO